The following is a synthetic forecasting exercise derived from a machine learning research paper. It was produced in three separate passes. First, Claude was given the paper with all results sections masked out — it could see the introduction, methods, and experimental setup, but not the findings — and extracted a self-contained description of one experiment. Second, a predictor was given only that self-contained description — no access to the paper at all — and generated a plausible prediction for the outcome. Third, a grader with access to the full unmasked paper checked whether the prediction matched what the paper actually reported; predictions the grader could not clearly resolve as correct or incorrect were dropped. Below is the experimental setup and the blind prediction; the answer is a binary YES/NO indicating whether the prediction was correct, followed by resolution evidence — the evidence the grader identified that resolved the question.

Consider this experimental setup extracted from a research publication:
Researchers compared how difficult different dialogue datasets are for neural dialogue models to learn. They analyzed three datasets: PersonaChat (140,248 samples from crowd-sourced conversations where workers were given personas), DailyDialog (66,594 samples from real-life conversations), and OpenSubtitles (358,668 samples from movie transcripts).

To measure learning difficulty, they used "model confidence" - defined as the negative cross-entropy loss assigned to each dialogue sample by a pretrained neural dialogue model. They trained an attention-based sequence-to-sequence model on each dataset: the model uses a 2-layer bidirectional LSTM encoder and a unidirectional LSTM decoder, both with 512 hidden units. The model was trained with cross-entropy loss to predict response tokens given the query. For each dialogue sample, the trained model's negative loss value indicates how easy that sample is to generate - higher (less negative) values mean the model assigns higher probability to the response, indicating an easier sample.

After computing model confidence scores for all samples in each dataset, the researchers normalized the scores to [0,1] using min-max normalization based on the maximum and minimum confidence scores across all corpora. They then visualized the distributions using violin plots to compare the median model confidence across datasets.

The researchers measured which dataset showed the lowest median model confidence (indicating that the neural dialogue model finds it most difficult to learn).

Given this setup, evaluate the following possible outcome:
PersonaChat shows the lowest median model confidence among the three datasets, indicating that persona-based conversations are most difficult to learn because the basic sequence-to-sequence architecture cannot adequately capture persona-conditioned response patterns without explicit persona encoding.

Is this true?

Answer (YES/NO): YES